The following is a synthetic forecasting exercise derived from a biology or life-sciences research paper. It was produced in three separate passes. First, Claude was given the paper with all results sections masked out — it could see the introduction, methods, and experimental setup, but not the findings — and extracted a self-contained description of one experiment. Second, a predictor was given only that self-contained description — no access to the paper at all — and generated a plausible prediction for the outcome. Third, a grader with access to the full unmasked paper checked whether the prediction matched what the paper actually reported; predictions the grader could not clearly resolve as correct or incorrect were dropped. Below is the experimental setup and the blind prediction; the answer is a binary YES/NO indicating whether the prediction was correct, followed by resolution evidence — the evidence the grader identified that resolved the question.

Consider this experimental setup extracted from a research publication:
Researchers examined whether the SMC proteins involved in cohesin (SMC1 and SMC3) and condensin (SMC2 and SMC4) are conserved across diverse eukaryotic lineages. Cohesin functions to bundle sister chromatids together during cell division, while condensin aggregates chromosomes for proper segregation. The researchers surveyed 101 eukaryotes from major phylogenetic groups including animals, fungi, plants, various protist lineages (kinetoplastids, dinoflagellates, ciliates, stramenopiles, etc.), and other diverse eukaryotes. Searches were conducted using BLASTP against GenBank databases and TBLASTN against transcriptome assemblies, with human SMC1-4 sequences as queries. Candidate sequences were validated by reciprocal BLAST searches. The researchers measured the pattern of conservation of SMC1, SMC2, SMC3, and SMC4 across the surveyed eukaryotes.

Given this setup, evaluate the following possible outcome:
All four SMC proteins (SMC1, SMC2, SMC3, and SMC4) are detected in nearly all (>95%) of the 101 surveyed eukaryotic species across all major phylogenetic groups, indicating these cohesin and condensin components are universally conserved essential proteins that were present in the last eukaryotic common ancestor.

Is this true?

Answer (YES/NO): NO